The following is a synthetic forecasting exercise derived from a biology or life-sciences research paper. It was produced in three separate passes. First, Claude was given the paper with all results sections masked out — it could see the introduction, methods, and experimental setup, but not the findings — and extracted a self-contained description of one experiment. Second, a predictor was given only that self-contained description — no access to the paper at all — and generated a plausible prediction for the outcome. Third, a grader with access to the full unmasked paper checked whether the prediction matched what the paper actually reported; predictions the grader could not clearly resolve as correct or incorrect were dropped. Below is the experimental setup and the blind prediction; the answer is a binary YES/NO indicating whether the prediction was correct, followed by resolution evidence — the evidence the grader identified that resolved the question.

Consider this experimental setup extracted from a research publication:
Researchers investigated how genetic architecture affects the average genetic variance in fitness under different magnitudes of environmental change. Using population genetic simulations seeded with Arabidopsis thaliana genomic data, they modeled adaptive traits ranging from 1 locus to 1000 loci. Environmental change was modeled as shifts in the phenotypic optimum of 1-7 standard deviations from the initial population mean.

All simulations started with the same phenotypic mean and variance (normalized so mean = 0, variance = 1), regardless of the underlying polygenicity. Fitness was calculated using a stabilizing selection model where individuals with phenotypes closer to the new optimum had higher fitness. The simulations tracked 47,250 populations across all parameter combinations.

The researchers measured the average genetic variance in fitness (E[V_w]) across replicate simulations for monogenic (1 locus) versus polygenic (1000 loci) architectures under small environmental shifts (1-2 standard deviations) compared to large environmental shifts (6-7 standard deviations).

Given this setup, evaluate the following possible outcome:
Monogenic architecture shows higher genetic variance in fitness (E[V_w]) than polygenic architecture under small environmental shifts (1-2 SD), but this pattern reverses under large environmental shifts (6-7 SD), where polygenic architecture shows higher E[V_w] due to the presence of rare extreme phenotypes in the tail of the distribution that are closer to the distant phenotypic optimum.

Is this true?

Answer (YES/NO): NO